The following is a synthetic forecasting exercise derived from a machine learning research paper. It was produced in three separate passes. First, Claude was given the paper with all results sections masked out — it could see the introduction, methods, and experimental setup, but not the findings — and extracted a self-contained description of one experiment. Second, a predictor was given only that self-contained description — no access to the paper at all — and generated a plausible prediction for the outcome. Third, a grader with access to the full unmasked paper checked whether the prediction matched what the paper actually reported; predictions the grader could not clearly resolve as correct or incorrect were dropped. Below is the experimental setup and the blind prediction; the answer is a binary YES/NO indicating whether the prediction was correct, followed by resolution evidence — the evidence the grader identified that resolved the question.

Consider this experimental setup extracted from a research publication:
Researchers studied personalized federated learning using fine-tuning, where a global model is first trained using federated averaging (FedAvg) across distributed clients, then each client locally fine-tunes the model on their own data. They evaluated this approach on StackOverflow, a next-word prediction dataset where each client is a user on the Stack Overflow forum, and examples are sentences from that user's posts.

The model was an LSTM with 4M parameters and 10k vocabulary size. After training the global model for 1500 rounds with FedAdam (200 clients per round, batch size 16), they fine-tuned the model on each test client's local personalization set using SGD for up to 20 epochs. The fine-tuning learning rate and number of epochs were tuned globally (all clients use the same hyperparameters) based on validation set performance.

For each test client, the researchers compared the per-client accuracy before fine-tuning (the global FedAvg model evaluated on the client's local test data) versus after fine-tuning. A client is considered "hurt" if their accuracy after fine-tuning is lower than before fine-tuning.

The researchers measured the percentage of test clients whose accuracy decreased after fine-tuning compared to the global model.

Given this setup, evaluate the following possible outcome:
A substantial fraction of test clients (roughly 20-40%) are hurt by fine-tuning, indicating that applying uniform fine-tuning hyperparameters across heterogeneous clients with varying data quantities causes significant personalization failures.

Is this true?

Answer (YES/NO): NO